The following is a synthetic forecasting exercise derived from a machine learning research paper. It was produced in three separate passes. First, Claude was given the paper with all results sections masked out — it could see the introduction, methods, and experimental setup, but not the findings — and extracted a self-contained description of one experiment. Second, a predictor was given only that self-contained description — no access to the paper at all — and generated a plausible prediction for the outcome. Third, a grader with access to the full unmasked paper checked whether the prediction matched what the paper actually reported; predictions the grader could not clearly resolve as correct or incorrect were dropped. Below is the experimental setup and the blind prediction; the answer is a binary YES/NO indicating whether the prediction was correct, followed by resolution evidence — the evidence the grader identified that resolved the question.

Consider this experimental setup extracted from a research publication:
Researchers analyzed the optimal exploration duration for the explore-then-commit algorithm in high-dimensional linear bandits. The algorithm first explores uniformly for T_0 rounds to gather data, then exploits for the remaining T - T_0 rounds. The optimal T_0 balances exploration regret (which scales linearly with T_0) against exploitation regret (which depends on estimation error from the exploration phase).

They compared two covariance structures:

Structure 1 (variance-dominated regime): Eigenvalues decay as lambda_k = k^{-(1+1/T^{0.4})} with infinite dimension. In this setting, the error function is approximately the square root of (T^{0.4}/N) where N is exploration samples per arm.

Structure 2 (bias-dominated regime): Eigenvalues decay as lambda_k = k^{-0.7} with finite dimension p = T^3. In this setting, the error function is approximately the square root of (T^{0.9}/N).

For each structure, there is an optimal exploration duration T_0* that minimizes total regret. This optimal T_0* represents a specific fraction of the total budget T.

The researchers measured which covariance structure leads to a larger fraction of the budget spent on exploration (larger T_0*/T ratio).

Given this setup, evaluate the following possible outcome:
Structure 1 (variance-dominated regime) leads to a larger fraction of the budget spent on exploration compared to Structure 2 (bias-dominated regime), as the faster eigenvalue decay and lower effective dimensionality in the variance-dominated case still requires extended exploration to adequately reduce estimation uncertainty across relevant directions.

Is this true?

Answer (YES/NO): NO